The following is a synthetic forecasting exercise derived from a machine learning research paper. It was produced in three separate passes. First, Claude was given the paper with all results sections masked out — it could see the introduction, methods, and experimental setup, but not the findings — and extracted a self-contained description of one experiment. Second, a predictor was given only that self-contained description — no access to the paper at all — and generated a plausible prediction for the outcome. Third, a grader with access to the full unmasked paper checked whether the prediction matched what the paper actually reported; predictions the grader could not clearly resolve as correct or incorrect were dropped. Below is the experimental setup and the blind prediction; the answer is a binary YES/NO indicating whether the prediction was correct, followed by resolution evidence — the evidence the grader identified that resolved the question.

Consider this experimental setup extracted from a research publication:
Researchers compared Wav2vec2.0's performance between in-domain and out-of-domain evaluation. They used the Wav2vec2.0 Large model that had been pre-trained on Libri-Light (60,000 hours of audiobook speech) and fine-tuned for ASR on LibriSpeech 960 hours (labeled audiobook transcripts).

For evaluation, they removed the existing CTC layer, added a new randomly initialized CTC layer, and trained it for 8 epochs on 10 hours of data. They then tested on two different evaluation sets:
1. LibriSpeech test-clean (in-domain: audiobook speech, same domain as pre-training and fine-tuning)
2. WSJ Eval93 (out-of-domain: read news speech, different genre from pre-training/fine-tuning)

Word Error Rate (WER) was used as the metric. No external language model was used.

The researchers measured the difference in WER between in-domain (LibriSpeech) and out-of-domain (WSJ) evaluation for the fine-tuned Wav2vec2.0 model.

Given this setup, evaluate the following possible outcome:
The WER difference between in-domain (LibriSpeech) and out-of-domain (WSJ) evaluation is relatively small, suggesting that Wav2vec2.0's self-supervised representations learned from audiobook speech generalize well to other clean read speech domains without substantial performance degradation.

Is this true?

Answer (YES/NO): NO